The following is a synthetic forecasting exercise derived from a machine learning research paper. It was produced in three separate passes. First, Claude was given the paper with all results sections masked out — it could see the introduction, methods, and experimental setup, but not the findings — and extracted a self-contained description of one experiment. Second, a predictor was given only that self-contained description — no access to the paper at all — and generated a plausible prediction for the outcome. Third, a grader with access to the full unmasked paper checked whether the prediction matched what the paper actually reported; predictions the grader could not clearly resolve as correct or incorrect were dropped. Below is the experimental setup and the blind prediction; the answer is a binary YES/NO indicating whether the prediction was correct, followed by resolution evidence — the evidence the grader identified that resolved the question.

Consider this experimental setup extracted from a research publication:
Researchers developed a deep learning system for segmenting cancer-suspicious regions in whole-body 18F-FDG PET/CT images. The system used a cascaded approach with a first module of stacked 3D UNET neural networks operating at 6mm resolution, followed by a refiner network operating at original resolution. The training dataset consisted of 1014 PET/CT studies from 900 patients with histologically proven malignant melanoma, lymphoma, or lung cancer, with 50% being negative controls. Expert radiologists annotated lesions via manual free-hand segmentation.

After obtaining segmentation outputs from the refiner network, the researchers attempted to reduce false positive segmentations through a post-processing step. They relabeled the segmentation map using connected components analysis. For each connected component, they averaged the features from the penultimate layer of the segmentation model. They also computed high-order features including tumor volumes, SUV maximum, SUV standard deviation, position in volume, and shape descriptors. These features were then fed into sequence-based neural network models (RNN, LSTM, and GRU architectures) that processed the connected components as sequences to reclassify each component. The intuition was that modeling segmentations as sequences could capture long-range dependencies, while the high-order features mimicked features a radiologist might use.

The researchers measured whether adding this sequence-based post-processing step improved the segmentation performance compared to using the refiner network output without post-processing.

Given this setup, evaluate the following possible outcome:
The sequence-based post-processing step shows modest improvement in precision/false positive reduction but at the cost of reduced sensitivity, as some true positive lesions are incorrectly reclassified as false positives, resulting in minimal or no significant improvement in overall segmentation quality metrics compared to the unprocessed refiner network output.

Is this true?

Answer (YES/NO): NO